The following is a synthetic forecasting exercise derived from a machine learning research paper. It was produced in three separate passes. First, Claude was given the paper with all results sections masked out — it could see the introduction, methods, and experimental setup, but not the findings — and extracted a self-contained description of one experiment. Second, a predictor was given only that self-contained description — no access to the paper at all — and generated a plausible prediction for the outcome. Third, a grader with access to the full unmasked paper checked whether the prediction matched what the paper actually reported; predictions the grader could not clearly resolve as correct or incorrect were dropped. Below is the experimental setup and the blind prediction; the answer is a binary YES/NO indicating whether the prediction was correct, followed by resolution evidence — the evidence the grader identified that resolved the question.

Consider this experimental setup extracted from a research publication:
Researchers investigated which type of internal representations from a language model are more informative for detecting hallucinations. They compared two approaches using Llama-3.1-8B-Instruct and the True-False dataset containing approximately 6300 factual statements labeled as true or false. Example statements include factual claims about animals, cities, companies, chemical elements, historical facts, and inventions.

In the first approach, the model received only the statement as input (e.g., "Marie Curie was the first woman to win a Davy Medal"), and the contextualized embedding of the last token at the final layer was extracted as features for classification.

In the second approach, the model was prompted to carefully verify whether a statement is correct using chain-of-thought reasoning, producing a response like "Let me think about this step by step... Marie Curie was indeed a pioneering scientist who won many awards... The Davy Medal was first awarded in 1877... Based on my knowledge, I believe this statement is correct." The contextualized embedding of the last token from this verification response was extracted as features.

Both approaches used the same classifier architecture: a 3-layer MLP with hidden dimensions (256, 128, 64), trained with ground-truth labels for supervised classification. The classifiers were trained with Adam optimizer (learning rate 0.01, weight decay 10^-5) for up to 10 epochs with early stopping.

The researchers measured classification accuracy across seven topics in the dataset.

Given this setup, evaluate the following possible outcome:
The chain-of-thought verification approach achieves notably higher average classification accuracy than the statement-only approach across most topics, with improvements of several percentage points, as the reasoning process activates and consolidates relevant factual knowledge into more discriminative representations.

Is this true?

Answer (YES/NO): NO